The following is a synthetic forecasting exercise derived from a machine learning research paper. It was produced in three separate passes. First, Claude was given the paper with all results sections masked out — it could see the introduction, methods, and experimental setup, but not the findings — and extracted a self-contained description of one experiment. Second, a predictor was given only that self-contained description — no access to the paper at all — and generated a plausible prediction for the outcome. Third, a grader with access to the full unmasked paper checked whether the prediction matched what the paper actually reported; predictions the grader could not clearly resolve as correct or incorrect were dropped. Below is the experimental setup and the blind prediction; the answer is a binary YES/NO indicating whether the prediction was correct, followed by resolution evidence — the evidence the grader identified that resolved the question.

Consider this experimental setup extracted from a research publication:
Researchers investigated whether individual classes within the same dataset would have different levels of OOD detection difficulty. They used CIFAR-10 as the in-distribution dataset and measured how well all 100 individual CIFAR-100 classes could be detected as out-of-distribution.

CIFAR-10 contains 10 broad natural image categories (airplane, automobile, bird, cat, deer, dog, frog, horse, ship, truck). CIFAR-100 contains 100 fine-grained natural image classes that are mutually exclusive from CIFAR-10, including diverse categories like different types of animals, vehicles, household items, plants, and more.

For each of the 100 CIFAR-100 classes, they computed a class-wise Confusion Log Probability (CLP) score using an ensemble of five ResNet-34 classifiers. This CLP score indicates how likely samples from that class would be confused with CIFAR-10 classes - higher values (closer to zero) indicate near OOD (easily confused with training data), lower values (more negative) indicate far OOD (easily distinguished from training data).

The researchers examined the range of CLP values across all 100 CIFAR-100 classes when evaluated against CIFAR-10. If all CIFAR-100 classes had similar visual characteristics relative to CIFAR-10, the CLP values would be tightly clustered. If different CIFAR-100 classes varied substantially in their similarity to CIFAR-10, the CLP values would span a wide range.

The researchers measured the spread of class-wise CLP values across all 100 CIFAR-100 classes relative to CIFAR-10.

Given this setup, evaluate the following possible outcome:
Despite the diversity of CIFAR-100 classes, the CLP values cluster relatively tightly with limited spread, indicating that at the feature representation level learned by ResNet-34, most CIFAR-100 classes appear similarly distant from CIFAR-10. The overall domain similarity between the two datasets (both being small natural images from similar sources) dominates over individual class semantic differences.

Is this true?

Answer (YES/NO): NO